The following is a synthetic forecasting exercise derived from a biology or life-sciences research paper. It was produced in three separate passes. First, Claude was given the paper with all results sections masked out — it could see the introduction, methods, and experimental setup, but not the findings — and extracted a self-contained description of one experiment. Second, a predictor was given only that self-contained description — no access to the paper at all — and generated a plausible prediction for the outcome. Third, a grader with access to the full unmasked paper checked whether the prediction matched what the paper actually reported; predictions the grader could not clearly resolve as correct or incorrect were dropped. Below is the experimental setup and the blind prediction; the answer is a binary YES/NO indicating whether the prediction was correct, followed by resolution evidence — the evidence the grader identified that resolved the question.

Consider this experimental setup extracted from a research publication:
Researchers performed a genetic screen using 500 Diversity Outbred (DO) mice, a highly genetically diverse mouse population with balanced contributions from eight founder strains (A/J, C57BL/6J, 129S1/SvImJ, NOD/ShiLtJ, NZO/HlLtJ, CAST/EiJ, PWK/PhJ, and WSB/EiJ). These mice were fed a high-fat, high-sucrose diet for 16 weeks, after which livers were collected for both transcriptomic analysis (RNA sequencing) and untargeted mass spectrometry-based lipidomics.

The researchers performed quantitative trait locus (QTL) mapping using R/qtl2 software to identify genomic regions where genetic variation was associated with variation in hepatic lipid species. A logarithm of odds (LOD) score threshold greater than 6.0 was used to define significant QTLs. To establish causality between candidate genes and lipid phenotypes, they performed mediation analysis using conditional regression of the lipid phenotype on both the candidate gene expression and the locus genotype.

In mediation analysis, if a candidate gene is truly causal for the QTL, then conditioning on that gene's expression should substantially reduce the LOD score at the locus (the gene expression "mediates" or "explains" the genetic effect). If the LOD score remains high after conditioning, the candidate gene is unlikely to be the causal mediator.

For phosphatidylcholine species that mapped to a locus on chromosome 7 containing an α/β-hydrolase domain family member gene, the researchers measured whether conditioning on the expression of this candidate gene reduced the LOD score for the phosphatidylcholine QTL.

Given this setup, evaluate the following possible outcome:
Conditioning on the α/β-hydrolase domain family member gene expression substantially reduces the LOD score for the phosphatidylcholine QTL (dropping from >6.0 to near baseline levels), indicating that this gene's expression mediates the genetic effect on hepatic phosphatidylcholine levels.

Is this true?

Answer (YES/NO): YES